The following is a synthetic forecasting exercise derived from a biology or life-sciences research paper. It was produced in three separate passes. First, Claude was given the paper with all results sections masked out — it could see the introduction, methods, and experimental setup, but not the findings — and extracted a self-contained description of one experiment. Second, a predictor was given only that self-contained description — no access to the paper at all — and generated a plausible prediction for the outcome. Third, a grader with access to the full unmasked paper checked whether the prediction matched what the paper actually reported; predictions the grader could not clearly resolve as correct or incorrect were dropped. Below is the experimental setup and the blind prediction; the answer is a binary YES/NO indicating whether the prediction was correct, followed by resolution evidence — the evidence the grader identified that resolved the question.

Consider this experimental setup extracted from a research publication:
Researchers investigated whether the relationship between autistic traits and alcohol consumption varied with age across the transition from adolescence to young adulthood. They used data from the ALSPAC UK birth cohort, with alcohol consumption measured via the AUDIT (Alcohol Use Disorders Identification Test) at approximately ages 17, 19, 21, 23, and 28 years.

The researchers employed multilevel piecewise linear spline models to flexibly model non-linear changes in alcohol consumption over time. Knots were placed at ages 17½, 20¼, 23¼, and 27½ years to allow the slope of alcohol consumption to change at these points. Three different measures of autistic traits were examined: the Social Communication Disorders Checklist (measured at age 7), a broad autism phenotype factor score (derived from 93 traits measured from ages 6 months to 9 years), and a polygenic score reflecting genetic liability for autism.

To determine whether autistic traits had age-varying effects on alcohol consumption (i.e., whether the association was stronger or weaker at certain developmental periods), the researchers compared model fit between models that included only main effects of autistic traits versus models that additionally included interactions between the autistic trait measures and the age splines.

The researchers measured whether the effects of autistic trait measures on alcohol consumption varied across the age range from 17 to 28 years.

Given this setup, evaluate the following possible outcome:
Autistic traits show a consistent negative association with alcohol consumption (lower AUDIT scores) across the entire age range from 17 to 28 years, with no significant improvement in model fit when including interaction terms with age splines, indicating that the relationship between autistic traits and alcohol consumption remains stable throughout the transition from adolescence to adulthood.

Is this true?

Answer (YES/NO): NO